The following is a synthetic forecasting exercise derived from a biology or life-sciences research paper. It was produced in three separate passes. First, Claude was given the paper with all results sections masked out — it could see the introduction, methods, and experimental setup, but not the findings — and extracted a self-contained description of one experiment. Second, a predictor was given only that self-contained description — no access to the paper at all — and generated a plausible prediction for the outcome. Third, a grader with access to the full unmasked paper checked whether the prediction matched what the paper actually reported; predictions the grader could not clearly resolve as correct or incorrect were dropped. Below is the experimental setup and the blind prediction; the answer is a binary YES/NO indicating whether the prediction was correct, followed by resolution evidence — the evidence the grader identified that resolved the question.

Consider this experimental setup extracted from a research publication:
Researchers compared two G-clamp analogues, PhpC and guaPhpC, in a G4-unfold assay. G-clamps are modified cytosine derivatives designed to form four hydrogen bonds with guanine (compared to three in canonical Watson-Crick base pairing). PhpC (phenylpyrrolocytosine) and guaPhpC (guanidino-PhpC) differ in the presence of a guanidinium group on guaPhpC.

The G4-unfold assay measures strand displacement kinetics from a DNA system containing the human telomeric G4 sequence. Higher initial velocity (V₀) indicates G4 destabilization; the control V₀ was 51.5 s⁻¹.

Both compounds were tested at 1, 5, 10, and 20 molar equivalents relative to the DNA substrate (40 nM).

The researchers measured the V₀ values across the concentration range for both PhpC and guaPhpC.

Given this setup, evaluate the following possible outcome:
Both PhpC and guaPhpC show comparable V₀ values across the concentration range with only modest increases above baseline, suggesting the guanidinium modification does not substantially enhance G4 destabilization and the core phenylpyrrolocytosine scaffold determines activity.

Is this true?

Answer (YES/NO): NO